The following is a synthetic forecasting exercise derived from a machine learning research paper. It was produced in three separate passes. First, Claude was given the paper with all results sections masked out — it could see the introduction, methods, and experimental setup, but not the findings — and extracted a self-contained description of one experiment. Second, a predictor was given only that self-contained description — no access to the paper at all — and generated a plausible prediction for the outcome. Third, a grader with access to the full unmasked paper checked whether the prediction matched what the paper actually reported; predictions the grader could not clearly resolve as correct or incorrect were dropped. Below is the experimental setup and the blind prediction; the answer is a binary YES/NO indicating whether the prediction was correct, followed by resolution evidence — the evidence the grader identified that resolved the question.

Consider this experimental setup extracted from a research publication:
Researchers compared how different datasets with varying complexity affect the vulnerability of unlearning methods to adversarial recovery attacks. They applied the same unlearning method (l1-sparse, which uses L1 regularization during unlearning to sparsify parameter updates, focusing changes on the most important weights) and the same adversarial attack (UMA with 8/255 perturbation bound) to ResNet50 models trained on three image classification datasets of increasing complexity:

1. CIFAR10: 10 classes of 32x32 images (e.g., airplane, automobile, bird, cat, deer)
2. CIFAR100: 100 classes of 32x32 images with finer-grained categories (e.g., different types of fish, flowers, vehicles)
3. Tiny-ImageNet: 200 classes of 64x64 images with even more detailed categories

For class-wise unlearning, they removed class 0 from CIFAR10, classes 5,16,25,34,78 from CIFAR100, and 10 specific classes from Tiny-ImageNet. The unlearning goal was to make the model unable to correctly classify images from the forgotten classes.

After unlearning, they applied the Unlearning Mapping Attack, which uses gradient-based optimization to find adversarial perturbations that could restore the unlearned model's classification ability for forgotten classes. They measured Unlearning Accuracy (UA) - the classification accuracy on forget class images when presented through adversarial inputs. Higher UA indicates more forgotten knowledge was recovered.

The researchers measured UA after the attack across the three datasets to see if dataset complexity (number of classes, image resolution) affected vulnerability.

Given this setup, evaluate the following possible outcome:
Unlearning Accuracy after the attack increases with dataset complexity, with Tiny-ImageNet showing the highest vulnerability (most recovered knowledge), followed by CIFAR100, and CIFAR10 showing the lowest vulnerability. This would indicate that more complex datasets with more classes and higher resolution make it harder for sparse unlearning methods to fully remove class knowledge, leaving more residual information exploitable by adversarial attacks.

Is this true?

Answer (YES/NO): NO